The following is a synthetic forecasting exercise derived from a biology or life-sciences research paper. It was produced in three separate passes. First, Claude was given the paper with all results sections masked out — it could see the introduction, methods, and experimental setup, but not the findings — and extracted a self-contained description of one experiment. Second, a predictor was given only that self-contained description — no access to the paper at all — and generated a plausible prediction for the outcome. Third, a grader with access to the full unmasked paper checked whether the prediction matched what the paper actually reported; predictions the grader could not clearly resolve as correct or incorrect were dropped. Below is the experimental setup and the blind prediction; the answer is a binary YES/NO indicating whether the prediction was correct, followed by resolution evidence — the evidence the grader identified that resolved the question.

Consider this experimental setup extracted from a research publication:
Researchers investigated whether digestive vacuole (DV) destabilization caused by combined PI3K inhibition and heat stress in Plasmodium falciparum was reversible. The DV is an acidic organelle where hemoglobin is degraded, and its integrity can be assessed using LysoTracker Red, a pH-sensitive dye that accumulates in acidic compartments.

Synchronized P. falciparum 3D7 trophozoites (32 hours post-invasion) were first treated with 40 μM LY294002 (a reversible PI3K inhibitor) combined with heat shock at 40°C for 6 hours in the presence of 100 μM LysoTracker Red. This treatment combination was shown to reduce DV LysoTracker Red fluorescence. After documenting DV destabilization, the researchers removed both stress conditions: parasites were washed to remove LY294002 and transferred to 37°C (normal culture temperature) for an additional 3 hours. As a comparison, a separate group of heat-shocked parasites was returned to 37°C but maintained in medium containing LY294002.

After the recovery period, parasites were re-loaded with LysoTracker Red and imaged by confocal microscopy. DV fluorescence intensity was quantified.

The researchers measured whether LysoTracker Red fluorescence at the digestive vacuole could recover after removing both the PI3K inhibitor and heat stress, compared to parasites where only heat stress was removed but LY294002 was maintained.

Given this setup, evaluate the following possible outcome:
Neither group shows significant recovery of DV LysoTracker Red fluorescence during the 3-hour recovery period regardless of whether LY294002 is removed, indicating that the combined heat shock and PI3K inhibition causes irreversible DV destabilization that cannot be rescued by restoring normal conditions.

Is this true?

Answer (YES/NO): NO